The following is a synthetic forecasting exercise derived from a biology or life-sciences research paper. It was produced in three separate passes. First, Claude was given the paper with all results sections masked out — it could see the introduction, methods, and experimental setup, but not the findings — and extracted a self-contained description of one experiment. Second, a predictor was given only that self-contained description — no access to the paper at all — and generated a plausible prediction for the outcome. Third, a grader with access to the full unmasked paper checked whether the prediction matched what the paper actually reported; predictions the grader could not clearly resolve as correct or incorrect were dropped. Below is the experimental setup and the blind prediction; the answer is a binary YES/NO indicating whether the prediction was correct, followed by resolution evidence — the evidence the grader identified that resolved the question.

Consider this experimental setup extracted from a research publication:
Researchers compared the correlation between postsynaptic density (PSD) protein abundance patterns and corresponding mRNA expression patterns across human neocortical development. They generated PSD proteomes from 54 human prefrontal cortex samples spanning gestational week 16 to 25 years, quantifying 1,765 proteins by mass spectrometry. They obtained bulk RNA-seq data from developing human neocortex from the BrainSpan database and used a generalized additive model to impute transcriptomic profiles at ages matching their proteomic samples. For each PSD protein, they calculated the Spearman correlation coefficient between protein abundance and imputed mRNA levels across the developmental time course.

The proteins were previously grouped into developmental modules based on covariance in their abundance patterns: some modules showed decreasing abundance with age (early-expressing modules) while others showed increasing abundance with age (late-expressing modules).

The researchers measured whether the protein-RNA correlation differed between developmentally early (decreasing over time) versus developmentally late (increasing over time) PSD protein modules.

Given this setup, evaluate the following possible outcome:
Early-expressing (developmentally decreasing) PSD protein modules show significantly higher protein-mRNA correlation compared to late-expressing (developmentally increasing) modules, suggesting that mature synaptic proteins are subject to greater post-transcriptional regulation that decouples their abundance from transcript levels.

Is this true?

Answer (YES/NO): NO